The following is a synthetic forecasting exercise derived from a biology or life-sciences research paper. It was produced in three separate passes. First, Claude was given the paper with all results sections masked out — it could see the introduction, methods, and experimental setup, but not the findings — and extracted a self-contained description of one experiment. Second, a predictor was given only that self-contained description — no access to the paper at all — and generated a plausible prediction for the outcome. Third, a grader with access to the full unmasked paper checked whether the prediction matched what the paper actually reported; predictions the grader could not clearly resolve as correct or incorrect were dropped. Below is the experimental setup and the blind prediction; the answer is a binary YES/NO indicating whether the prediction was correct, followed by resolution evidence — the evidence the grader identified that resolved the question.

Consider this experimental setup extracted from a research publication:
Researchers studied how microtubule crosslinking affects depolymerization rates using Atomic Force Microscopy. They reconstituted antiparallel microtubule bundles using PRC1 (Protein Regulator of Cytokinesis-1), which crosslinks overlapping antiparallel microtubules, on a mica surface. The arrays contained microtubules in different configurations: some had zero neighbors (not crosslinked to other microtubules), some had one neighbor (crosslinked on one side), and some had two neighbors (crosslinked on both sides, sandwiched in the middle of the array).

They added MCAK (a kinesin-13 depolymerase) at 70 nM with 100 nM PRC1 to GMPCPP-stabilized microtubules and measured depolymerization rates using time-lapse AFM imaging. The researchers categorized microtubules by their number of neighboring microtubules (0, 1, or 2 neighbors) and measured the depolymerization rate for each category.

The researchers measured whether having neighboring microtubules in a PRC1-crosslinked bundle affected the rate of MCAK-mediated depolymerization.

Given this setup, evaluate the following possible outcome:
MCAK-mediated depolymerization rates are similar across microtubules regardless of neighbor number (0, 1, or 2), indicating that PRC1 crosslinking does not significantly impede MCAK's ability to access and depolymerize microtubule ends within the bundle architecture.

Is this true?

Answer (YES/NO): NO